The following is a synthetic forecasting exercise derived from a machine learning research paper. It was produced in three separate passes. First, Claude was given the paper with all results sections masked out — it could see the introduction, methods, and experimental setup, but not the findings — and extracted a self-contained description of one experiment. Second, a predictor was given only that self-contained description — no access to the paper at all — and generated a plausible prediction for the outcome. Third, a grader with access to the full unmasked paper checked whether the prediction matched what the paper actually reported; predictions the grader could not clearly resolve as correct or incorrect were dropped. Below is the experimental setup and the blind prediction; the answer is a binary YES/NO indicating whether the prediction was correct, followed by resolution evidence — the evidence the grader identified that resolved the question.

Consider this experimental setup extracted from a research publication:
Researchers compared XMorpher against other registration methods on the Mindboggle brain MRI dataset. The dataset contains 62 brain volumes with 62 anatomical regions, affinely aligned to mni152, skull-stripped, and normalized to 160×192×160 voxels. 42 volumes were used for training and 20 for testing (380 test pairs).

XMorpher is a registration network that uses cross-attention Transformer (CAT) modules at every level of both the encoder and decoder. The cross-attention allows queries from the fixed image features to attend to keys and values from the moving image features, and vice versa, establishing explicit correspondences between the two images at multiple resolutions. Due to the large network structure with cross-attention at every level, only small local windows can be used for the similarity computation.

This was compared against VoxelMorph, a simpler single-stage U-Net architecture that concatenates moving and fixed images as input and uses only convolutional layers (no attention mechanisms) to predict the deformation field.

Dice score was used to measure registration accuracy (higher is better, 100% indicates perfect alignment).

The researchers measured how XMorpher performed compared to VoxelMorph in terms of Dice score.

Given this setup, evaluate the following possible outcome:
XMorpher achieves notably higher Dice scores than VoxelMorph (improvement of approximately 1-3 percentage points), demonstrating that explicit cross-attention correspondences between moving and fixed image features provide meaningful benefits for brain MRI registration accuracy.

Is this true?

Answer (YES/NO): NO